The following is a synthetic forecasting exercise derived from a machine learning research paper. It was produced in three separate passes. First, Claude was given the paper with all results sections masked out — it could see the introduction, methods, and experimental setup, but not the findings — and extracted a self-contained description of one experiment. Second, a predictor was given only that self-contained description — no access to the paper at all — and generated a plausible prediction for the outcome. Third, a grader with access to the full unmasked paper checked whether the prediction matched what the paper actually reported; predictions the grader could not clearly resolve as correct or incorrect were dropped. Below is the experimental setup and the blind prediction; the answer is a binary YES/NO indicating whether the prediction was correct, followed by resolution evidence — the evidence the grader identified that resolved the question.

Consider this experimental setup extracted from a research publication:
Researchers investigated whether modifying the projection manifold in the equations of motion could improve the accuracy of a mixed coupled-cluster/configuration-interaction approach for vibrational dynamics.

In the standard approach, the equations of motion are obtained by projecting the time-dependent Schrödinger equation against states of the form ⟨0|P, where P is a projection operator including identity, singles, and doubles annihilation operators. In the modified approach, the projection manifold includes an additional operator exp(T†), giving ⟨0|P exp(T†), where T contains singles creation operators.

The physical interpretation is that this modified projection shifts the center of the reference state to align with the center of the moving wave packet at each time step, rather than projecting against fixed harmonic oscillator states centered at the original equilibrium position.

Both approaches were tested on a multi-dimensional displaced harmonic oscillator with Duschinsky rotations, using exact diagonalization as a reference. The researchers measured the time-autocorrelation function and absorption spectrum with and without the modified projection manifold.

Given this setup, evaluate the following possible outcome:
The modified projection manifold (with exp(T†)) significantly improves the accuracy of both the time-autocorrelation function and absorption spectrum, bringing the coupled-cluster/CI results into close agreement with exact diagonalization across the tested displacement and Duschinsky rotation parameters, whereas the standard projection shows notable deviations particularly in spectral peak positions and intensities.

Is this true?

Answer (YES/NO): NO